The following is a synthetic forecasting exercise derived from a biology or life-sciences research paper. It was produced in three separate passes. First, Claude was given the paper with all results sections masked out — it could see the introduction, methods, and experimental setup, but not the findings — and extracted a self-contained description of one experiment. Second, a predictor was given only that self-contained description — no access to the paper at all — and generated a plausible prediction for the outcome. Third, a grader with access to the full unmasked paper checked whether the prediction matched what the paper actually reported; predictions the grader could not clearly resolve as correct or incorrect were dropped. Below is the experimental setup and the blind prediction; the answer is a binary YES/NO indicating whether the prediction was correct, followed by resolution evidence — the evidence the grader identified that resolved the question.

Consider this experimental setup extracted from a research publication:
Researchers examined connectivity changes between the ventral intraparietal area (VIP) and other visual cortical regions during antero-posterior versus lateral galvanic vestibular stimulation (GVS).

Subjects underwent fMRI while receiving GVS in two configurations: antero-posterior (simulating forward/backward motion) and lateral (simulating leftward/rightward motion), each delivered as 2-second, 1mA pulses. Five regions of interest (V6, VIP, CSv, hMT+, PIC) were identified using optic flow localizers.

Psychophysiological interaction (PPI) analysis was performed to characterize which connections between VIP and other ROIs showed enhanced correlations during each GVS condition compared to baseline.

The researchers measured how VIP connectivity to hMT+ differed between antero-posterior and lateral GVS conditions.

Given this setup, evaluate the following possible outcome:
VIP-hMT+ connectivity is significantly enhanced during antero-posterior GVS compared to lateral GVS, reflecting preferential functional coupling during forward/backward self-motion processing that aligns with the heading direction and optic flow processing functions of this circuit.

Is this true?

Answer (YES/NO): YES